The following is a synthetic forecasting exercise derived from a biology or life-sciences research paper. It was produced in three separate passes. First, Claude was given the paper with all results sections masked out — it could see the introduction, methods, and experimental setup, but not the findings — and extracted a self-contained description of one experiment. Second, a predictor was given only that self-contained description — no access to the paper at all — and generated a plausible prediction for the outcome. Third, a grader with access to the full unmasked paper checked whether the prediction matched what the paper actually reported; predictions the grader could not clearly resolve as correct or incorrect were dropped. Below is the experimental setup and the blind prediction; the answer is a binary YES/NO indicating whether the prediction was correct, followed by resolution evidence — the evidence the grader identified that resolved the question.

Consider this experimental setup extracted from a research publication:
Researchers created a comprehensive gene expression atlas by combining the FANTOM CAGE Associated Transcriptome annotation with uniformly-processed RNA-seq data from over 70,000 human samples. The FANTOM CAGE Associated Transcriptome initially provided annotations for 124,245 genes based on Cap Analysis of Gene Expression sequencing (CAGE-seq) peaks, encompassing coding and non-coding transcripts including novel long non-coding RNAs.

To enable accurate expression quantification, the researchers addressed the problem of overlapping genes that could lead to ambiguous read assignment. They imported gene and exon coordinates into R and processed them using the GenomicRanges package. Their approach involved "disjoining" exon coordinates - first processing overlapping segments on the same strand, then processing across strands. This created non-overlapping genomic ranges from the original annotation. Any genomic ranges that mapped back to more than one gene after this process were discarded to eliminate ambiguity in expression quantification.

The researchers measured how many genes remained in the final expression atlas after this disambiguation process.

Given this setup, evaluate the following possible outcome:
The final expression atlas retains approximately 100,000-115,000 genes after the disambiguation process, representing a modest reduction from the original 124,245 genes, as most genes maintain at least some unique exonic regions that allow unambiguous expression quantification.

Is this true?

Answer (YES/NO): YES